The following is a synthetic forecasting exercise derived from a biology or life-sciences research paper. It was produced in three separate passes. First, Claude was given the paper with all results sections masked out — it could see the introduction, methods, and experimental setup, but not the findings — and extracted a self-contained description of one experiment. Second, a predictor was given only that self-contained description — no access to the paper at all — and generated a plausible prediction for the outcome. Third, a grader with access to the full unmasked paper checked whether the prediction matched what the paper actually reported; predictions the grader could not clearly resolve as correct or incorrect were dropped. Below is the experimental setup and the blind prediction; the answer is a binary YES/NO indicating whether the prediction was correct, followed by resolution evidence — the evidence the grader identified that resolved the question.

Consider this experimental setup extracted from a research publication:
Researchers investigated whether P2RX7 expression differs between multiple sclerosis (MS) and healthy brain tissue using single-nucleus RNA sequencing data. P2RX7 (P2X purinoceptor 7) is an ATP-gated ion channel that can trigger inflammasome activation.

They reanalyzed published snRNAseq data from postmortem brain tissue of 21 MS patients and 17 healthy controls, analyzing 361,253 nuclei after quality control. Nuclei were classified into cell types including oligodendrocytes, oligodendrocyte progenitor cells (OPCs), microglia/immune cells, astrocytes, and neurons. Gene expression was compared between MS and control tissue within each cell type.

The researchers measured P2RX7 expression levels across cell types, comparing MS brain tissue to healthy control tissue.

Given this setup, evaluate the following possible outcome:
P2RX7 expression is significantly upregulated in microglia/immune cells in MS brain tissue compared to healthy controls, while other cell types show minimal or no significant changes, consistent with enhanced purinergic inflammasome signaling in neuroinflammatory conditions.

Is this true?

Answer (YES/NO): NO